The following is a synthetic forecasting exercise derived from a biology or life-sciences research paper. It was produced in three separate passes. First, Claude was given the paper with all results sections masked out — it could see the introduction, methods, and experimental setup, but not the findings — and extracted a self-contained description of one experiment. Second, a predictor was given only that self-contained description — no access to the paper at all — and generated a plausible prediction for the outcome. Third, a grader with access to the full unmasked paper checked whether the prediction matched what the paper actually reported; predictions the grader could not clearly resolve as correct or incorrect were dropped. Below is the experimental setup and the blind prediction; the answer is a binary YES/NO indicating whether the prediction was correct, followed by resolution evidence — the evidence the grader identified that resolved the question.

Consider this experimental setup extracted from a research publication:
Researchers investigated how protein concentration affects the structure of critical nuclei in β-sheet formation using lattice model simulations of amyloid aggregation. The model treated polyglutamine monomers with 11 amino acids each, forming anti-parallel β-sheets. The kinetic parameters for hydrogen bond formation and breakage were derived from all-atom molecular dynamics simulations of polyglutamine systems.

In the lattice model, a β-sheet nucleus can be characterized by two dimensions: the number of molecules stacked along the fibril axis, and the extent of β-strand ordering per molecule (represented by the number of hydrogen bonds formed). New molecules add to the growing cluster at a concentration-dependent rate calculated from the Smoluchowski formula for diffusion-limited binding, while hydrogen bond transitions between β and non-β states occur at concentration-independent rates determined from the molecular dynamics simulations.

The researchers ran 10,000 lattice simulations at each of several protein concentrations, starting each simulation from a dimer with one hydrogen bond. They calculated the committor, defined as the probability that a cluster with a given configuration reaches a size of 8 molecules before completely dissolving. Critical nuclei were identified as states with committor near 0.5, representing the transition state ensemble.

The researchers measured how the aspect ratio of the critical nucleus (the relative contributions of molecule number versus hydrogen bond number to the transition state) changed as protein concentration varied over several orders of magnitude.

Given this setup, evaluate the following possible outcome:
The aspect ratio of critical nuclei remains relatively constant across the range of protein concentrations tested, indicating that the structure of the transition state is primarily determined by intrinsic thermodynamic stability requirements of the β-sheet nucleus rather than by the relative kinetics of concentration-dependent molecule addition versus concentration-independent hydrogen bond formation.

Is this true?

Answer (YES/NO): NO